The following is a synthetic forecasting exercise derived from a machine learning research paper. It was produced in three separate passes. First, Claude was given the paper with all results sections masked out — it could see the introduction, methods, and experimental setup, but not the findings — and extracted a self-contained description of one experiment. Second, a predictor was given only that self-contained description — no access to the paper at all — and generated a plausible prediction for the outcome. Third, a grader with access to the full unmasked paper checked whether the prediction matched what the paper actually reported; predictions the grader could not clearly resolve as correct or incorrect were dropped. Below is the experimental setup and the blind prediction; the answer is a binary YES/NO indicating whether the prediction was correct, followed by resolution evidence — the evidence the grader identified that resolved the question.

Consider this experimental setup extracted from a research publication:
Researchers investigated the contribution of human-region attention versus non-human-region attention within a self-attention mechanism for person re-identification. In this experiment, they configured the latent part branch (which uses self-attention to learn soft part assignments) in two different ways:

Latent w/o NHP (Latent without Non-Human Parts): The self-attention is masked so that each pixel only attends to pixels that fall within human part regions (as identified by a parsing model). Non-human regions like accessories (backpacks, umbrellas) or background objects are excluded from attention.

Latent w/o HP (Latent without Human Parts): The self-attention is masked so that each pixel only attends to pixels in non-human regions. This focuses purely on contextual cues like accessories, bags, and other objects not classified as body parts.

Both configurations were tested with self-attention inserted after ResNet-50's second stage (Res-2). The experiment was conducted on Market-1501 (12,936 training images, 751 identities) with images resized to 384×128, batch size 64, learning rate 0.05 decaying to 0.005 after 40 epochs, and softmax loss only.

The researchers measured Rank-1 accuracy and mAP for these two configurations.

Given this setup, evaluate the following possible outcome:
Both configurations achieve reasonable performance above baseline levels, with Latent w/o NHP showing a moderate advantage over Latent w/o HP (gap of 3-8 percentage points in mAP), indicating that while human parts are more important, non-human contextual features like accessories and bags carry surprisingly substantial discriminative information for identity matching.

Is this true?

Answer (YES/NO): NO